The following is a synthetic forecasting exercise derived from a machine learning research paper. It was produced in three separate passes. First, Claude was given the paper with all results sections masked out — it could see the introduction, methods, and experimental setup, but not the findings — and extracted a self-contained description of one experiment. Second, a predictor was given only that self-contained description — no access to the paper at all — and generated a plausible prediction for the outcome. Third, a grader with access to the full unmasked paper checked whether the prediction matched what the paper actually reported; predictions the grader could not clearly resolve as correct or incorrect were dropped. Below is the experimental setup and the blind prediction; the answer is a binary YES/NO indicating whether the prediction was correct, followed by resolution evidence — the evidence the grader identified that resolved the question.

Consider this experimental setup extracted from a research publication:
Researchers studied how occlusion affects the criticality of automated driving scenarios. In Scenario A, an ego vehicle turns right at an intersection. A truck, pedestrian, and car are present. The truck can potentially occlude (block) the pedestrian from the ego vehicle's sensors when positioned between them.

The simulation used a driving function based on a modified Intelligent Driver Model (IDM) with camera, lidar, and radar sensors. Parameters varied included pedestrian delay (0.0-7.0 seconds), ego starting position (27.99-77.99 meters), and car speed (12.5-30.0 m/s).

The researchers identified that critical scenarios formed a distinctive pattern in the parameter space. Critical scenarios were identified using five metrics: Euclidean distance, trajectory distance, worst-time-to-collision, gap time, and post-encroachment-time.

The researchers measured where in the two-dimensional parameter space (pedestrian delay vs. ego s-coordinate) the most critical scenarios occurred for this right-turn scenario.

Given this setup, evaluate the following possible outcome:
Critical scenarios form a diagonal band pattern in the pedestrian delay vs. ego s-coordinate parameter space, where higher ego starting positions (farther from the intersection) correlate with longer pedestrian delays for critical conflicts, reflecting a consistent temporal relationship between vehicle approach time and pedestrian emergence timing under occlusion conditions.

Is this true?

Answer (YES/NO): NO